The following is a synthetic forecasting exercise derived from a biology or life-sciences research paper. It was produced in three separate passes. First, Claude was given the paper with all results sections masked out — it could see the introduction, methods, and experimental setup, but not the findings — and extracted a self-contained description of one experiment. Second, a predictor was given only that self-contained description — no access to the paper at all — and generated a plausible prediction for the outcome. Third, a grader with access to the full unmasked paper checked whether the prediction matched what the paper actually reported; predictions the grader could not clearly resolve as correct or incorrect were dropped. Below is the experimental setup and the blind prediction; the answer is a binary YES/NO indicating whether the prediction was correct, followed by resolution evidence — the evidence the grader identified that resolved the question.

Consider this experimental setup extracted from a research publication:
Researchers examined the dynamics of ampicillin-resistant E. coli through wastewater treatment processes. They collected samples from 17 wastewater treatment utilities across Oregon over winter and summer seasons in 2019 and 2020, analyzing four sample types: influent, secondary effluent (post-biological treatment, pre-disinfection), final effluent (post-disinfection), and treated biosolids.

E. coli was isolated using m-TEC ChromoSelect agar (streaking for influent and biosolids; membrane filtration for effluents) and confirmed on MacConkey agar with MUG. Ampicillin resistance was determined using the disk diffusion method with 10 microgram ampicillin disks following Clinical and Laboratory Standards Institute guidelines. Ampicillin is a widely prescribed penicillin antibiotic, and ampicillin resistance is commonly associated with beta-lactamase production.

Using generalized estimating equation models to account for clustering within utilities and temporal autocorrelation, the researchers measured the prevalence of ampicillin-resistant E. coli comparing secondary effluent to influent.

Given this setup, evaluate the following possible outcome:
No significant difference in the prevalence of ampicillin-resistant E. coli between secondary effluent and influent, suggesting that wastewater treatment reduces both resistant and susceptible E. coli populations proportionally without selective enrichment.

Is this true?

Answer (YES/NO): YES